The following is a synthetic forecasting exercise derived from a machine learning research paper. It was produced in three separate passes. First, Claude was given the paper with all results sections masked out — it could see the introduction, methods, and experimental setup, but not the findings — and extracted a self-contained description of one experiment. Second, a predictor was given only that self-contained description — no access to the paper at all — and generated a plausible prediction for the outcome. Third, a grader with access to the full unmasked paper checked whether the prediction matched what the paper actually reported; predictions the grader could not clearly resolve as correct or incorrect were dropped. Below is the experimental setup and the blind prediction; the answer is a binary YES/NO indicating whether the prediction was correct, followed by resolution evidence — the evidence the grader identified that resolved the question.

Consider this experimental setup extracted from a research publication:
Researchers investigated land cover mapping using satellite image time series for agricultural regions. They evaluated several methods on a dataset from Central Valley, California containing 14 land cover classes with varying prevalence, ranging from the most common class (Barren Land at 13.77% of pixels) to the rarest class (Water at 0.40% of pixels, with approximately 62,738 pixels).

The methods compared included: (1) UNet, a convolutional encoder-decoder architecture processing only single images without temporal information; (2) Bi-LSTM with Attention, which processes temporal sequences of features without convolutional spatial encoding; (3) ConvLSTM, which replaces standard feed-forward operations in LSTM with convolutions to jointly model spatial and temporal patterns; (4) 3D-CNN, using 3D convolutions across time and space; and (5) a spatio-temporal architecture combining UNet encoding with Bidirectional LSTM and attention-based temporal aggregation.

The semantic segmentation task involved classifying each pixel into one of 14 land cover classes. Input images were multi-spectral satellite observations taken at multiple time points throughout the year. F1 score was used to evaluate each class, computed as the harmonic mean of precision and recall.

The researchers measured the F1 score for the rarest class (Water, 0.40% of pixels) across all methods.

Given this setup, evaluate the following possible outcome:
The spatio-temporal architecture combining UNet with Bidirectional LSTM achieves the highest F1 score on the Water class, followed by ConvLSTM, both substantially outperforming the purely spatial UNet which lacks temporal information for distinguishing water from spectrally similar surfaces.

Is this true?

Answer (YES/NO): NO